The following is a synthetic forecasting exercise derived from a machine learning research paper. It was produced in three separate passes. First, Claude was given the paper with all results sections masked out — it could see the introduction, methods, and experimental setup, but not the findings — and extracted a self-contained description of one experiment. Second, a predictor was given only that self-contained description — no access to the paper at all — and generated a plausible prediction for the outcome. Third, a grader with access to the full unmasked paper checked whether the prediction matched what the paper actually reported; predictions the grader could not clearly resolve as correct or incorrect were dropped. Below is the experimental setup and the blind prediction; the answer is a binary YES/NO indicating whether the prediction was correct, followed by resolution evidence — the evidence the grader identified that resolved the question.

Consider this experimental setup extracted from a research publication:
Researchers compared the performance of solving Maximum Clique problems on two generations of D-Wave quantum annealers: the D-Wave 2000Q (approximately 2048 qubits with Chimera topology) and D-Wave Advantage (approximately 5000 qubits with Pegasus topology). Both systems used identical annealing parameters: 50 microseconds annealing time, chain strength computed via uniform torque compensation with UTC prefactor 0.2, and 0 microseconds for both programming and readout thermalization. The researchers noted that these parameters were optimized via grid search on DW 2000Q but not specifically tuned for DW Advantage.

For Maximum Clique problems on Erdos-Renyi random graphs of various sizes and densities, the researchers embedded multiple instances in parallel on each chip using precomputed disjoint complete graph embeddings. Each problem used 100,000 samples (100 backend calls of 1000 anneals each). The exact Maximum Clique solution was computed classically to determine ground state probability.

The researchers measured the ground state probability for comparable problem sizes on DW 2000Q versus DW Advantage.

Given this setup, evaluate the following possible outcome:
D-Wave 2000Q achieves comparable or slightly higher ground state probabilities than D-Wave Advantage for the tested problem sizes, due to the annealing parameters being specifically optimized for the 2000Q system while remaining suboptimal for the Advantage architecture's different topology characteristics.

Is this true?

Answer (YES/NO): YES